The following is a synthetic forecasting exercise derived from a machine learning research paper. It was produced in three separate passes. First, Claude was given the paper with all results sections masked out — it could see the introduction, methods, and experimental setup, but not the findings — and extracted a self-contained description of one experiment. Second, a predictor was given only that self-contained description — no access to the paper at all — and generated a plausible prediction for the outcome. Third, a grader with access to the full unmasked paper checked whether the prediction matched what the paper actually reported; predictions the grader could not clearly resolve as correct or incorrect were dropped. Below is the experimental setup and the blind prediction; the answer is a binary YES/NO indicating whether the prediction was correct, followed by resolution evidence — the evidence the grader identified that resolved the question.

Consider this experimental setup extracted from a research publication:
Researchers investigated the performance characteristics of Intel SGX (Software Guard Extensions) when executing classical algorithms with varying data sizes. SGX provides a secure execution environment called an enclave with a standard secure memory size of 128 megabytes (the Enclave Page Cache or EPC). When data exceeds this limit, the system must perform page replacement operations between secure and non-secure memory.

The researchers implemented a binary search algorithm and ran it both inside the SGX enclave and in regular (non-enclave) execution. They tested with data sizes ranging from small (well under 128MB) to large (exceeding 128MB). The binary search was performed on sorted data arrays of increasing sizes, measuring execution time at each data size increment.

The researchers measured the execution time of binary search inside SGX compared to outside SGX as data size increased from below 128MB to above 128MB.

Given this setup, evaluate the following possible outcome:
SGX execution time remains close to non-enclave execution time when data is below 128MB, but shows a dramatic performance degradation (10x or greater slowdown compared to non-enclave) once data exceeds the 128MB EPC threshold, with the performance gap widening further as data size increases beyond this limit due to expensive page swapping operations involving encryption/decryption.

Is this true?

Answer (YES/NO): NO